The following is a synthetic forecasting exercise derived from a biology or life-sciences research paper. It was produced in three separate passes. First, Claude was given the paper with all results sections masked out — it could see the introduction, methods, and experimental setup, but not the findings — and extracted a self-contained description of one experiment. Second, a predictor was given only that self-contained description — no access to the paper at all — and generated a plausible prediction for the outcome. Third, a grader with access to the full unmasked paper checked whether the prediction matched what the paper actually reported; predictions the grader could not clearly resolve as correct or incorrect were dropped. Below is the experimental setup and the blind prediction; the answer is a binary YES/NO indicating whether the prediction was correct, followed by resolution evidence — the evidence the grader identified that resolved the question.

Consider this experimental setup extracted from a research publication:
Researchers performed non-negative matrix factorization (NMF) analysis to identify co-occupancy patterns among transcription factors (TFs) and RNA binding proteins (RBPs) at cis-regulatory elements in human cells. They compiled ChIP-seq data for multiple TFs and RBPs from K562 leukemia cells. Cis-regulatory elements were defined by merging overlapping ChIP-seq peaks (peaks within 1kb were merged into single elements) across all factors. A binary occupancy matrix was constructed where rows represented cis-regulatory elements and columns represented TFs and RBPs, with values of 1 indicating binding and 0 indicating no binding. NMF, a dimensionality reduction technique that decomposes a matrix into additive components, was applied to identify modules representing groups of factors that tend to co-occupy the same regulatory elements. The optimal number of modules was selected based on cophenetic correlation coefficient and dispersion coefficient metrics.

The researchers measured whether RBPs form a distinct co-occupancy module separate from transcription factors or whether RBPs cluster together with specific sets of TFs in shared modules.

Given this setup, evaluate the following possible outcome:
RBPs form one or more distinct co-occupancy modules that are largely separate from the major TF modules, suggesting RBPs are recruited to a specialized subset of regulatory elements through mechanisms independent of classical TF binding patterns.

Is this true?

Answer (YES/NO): NO